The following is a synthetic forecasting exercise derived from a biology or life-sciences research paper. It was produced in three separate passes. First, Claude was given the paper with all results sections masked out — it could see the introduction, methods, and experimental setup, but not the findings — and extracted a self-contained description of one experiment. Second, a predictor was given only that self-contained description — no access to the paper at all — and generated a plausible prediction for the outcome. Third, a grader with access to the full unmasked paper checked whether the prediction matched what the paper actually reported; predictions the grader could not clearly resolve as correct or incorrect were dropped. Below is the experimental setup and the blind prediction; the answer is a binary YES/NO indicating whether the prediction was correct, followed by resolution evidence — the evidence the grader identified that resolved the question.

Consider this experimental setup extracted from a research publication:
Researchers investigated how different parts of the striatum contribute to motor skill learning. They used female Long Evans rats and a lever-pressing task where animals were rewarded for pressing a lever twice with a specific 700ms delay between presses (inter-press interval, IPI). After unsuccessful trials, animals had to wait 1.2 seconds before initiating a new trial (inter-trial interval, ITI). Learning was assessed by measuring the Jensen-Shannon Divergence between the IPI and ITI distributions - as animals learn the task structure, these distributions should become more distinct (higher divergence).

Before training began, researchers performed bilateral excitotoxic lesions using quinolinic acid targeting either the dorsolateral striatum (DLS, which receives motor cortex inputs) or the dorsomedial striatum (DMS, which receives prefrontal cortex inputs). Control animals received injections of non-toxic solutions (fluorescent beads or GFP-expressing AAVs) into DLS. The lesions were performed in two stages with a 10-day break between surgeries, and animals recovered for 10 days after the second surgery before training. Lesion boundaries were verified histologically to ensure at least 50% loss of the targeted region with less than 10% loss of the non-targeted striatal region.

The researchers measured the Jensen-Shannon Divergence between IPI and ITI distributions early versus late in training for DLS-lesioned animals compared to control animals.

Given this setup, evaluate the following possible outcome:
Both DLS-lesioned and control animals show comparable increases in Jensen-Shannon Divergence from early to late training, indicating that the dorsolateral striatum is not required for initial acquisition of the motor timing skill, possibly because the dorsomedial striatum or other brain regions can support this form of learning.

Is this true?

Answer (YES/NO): NO